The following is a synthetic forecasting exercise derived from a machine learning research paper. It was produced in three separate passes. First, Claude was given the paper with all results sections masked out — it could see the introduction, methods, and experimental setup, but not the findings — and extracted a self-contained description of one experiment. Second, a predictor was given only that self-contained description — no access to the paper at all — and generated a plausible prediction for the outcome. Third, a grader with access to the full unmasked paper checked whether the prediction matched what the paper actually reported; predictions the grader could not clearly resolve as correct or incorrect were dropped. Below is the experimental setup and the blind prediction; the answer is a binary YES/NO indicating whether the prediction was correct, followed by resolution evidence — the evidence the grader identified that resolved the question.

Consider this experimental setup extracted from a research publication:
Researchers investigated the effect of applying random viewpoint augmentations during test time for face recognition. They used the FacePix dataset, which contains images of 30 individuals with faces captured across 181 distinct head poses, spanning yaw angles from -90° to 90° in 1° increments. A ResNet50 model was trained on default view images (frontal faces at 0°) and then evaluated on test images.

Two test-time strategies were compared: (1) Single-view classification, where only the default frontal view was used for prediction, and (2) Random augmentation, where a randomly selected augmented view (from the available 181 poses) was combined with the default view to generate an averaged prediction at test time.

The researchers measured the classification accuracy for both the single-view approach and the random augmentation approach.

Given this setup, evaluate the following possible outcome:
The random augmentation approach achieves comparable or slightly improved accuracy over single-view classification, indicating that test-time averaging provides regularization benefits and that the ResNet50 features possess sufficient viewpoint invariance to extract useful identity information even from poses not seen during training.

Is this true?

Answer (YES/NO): NO